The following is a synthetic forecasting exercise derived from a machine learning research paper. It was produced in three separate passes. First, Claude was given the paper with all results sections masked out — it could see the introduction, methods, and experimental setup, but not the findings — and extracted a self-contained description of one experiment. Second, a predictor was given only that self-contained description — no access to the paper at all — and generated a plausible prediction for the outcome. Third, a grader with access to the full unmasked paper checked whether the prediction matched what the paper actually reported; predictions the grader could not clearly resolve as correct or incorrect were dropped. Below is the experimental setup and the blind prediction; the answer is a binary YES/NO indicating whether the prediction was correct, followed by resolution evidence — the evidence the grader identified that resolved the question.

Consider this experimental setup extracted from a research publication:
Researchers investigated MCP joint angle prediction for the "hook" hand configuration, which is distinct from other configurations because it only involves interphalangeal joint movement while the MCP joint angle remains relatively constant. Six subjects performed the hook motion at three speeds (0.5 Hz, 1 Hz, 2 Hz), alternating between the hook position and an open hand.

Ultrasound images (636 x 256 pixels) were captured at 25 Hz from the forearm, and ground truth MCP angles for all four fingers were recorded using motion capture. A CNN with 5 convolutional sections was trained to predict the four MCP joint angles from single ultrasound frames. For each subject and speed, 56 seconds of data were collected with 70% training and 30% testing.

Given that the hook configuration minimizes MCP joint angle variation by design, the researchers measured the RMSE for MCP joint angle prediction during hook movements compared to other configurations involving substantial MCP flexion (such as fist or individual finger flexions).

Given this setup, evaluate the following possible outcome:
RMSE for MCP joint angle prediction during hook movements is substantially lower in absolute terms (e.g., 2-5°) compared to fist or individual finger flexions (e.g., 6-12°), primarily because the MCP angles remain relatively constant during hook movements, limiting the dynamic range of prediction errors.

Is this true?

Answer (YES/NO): YES